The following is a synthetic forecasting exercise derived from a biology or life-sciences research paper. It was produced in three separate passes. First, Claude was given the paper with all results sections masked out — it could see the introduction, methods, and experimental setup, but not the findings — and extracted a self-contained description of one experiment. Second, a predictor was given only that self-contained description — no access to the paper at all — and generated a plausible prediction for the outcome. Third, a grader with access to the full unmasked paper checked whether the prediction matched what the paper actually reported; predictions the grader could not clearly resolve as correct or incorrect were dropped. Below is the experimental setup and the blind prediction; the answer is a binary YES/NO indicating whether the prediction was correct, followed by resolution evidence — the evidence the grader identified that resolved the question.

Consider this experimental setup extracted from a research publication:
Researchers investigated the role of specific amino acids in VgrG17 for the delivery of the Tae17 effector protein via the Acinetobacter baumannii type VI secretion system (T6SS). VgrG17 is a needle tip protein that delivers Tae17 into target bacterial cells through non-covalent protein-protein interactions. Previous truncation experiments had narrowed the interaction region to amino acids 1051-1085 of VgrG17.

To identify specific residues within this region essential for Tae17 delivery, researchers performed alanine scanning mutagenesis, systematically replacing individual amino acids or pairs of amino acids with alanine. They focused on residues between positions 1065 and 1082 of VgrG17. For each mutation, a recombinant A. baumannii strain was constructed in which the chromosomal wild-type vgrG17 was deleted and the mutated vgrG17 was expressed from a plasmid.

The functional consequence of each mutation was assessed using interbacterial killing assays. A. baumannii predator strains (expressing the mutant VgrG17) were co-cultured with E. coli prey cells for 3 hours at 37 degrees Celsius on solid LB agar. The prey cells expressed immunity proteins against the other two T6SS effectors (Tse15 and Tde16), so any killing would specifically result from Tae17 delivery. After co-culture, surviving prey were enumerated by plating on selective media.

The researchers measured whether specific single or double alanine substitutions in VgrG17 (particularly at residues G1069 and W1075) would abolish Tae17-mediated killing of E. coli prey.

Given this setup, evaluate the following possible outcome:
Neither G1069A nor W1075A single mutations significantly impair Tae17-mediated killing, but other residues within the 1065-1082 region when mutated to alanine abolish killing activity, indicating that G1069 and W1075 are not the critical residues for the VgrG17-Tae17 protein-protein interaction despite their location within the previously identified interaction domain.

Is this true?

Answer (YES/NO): NO